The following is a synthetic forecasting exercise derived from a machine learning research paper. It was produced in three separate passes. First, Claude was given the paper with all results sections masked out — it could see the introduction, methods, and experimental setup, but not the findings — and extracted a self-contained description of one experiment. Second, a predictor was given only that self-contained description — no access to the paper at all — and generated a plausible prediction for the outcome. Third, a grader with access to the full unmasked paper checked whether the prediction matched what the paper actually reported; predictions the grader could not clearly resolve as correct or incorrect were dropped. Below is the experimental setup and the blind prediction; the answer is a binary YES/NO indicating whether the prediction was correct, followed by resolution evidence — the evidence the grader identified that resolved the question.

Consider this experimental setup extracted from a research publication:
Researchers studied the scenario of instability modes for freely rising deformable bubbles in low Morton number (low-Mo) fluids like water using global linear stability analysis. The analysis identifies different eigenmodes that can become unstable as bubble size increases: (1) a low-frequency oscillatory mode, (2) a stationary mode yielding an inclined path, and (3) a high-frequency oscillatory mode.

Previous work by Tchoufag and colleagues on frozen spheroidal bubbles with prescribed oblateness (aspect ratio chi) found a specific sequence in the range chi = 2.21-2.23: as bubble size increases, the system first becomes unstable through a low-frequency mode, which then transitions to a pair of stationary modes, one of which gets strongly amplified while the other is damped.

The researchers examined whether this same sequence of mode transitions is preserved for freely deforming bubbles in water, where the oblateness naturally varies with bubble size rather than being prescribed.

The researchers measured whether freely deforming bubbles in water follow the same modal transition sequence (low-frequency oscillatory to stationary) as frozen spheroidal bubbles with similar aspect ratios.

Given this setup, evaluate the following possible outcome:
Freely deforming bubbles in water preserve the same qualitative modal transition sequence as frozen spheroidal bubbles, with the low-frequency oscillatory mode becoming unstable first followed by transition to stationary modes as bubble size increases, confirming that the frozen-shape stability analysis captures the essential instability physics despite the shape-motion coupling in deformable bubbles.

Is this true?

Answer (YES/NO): YES